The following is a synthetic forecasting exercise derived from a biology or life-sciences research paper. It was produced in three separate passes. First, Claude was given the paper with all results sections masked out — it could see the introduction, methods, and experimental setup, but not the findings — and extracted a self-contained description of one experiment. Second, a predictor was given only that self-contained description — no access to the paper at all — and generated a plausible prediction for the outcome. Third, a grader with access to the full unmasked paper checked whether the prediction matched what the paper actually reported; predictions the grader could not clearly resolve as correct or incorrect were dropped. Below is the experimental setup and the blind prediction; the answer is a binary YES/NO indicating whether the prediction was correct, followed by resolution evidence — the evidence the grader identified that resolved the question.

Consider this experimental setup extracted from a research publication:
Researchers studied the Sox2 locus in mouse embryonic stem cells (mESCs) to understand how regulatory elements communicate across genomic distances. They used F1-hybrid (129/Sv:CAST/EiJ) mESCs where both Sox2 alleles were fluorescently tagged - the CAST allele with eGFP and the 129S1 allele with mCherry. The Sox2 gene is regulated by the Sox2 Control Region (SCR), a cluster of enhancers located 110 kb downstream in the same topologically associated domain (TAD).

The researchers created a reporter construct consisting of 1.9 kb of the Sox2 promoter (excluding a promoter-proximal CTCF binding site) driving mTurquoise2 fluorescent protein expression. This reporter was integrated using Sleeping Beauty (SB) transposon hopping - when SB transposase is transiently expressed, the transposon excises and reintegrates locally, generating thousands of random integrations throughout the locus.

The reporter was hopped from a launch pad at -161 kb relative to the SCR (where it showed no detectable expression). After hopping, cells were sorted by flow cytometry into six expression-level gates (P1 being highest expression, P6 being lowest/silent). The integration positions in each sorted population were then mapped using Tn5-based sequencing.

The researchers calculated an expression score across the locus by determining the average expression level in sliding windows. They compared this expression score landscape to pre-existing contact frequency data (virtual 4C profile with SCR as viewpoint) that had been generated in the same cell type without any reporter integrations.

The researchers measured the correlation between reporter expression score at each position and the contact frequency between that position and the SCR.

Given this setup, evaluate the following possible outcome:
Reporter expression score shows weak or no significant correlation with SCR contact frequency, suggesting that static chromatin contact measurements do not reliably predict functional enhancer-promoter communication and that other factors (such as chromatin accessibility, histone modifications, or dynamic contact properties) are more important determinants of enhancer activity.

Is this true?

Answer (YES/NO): NO